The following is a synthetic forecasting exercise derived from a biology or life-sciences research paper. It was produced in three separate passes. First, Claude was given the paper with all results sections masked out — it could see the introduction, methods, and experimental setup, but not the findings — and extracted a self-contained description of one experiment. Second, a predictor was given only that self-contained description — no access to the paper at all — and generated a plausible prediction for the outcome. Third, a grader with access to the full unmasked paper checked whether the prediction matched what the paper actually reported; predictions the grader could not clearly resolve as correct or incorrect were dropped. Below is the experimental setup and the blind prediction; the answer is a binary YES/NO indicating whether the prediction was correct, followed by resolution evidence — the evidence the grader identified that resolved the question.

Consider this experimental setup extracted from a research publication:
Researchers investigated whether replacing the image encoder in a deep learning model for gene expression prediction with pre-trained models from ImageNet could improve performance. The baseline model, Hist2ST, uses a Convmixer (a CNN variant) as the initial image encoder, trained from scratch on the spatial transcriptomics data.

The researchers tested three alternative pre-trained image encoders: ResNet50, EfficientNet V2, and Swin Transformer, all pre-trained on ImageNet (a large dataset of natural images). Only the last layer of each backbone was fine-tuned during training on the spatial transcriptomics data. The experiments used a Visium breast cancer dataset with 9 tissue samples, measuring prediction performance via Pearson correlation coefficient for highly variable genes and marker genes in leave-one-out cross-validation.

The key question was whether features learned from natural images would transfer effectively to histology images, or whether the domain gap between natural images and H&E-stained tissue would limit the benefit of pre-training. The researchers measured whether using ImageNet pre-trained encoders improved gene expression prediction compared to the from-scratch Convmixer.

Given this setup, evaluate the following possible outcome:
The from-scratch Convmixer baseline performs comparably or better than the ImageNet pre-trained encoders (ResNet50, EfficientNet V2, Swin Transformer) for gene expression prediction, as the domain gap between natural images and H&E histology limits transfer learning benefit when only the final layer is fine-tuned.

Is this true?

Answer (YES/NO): YES